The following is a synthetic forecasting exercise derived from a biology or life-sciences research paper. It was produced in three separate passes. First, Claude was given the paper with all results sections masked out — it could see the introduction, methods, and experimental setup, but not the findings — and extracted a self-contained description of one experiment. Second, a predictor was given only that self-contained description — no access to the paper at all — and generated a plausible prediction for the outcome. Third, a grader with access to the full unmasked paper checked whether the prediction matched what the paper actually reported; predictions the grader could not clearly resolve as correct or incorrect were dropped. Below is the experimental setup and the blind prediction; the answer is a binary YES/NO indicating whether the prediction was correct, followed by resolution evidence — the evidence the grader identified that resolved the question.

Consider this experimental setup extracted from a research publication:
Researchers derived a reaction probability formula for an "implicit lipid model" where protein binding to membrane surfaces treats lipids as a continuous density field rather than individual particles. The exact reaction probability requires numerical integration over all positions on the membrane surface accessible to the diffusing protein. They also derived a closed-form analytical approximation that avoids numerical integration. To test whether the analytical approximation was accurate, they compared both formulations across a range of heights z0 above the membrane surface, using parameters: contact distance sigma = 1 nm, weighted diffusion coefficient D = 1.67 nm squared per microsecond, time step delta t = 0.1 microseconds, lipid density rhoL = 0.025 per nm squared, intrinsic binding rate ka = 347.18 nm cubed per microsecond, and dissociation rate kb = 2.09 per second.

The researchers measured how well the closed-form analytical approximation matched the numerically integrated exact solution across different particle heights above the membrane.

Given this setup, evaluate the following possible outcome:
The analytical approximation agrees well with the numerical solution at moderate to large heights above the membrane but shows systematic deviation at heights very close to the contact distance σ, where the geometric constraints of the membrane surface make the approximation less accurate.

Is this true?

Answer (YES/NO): NO